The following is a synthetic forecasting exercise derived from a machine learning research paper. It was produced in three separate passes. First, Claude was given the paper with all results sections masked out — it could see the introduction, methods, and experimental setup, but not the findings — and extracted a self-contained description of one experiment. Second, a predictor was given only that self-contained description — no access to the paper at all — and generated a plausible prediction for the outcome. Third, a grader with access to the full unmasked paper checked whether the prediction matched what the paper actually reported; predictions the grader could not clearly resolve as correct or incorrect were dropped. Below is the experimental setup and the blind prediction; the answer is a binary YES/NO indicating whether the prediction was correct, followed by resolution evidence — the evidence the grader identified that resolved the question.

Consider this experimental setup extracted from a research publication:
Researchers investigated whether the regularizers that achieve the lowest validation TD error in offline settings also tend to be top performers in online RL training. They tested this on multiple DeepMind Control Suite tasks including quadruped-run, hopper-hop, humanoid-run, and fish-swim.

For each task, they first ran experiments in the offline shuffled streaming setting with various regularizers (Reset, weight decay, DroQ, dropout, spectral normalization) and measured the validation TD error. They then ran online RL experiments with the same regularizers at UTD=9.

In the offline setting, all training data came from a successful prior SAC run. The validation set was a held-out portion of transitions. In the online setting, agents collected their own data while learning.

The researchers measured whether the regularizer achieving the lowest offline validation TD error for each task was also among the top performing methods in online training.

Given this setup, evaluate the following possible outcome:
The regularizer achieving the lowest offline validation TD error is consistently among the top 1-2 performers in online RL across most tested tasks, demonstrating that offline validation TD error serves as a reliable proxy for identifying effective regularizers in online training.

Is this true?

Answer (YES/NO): YES